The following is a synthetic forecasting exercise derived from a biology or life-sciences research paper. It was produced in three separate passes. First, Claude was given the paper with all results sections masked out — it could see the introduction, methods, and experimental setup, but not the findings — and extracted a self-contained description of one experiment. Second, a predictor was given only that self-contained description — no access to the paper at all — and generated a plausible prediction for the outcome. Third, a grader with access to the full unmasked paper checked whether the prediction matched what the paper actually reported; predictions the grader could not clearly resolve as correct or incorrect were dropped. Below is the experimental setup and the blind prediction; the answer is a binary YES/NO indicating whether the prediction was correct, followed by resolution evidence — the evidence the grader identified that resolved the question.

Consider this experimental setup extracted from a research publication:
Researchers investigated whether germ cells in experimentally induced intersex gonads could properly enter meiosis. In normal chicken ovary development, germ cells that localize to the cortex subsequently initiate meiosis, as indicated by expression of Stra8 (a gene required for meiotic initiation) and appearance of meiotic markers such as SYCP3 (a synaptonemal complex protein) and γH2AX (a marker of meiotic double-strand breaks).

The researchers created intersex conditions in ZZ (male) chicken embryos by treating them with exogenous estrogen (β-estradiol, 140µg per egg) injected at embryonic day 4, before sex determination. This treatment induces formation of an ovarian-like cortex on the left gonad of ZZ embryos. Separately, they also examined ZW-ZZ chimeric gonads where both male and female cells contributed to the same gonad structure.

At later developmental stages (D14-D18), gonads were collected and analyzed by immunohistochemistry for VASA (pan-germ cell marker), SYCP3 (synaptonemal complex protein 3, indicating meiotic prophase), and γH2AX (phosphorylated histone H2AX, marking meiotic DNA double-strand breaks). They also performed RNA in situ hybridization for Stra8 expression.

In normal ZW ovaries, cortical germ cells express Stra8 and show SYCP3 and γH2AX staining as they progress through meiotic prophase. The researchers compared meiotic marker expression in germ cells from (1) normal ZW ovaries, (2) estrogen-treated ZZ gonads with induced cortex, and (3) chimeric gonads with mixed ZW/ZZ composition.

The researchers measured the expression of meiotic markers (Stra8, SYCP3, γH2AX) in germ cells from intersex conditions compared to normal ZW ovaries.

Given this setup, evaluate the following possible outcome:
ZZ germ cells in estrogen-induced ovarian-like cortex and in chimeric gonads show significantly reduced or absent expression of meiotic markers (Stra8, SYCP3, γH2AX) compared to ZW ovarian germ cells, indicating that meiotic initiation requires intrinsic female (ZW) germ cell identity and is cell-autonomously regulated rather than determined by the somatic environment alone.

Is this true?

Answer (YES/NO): NO